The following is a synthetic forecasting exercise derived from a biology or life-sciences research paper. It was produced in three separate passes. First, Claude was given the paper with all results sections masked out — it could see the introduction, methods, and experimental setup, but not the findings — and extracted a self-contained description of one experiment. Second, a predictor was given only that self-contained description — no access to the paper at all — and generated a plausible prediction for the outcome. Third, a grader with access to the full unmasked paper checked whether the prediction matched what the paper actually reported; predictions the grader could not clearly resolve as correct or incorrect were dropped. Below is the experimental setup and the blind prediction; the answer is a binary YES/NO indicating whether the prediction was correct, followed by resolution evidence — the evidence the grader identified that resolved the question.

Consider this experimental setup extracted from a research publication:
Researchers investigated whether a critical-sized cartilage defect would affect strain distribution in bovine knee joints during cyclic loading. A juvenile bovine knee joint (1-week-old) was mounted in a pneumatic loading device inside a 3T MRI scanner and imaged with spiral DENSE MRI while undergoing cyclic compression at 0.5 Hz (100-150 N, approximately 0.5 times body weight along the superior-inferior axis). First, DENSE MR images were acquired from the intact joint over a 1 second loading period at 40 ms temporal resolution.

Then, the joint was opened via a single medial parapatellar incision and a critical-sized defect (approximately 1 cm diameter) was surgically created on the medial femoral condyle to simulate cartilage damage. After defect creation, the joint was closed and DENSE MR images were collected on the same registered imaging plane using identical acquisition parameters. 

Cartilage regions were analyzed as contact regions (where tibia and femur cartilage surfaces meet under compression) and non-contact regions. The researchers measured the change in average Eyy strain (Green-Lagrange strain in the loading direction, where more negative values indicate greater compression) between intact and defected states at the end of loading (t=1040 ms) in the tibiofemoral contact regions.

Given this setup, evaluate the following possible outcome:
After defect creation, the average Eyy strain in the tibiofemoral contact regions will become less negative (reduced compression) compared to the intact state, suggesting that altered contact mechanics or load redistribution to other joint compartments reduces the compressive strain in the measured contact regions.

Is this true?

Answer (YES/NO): NO